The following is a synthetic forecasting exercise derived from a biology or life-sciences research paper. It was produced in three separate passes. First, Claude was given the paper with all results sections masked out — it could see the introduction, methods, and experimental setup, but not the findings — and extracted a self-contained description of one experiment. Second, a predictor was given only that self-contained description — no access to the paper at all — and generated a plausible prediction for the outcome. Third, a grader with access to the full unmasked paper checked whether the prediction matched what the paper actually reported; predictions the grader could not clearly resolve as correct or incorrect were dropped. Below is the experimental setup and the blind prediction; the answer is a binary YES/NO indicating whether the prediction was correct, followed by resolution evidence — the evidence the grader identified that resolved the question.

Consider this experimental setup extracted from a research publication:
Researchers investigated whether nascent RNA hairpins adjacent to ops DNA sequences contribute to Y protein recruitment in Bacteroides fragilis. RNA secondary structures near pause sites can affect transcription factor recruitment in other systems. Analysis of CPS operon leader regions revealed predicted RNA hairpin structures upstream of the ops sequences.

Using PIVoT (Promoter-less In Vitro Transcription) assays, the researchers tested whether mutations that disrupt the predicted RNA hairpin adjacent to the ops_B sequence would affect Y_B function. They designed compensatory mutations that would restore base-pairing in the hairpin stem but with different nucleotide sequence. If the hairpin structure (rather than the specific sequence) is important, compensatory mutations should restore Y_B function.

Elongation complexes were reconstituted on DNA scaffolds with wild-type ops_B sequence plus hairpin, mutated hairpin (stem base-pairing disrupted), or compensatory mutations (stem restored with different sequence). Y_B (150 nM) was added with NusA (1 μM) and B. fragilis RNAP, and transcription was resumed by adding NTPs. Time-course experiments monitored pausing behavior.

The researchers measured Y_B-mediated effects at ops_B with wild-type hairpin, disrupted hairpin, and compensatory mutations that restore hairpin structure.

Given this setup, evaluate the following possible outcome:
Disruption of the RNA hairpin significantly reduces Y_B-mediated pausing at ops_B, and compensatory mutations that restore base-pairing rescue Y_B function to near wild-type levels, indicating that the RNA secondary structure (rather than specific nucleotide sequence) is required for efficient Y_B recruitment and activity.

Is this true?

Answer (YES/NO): NO